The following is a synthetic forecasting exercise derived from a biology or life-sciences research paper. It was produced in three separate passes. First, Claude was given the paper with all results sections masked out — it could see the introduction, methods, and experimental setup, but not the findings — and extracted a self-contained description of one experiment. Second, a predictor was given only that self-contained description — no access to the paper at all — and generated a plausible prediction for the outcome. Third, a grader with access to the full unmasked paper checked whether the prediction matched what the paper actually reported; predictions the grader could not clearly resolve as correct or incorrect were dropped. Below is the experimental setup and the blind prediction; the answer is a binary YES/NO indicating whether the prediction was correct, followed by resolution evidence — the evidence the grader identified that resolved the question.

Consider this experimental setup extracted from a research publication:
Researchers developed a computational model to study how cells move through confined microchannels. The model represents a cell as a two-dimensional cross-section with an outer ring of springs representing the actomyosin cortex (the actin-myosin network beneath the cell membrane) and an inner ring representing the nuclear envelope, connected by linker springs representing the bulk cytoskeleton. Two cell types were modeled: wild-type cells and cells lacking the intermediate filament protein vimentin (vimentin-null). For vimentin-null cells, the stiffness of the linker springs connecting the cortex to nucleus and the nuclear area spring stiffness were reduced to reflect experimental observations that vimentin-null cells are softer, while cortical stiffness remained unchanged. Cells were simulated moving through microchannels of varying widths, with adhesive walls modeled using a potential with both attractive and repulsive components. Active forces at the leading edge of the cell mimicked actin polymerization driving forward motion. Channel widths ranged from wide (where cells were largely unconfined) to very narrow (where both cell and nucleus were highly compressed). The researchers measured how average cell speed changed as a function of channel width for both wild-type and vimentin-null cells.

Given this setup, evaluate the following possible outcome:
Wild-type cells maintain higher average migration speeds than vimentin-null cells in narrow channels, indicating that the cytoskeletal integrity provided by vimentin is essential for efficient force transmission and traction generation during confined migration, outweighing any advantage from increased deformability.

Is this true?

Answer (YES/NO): NO